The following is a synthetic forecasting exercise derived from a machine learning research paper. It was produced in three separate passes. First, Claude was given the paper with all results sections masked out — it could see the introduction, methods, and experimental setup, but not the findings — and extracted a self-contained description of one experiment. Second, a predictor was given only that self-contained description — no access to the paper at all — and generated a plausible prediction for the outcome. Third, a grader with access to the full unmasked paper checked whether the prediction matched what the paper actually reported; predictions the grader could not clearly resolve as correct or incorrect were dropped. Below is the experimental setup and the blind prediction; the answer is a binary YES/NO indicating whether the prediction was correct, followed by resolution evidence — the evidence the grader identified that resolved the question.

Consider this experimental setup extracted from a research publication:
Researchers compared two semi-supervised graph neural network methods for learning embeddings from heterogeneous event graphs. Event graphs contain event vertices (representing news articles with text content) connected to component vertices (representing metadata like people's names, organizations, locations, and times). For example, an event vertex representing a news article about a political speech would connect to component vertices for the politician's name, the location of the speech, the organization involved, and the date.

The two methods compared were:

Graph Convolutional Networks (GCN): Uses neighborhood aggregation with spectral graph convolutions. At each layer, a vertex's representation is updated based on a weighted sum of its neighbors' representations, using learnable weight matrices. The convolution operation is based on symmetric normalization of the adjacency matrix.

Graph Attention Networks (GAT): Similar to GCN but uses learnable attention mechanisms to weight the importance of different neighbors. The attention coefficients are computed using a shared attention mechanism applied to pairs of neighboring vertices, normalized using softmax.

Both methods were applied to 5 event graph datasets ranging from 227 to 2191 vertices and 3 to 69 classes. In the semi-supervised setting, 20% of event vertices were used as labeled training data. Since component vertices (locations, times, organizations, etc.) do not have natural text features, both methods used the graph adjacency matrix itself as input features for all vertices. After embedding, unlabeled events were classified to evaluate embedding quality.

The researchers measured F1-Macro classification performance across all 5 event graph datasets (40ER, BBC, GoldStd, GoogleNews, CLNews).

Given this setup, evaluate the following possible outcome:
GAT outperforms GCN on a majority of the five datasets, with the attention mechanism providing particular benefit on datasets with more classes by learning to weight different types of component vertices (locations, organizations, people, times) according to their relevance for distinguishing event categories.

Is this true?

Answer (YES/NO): NO